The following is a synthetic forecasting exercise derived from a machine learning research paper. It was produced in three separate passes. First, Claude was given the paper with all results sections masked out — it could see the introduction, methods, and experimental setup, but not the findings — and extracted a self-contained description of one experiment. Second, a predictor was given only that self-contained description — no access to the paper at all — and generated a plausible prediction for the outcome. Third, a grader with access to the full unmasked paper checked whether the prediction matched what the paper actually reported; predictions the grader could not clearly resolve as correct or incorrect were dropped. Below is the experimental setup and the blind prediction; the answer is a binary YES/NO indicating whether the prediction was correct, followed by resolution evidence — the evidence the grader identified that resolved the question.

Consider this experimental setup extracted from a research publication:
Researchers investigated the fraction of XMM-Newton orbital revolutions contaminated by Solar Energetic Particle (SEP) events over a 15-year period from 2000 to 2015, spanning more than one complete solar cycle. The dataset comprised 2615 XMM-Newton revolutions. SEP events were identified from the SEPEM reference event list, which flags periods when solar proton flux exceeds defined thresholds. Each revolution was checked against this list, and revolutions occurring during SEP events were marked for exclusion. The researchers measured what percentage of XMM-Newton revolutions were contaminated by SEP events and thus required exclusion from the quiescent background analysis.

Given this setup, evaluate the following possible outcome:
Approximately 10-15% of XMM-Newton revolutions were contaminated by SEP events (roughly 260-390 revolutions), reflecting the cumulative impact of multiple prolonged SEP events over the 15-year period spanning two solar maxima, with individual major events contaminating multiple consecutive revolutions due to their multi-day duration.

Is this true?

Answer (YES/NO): YES